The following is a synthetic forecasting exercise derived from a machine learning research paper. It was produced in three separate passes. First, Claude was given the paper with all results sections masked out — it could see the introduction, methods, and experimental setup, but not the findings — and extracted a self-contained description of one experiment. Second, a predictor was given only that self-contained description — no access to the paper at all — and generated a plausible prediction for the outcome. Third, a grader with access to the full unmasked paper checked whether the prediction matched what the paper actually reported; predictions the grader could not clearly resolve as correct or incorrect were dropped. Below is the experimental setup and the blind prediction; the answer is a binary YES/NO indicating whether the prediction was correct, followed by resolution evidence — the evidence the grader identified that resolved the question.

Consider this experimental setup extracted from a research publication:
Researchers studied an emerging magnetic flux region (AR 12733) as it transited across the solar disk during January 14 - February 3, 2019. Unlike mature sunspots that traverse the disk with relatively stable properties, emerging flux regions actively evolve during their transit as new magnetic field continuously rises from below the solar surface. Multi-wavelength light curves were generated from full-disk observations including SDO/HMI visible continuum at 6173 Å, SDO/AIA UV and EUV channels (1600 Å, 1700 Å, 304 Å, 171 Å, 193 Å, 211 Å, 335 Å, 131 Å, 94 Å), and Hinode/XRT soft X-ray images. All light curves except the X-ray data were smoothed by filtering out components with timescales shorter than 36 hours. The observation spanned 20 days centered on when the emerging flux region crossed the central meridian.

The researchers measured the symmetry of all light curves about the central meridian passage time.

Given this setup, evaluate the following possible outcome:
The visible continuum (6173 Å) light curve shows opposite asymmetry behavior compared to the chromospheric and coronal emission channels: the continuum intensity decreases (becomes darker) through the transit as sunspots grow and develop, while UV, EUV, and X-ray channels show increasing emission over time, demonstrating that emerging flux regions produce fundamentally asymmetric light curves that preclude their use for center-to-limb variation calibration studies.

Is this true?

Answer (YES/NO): NO